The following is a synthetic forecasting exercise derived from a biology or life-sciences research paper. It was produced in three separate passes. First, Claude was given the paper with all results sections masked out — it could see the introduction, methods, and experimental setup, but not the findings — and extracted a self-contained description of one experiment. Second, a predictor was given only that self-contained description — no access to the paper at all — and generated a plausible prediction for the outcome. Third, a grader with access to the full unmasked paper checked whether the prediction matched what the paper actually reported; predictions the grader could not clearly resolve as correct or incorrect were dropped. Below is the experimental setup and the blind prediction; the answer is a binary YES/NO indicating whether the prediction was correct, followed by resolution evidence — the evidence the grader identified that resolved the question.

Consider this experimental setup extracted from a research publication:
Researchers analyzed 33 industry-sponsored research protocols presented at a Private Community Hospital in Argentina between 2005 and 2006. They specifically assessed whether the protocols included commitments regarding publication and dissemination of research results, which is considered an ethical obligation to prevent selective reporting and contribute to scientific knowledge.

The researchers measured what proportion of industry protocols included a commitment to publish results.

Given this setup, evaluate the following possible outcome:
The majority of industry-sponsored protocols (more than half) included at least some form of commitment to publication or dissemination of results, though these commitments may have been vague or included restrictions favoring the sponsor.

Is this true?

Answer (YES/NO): YES